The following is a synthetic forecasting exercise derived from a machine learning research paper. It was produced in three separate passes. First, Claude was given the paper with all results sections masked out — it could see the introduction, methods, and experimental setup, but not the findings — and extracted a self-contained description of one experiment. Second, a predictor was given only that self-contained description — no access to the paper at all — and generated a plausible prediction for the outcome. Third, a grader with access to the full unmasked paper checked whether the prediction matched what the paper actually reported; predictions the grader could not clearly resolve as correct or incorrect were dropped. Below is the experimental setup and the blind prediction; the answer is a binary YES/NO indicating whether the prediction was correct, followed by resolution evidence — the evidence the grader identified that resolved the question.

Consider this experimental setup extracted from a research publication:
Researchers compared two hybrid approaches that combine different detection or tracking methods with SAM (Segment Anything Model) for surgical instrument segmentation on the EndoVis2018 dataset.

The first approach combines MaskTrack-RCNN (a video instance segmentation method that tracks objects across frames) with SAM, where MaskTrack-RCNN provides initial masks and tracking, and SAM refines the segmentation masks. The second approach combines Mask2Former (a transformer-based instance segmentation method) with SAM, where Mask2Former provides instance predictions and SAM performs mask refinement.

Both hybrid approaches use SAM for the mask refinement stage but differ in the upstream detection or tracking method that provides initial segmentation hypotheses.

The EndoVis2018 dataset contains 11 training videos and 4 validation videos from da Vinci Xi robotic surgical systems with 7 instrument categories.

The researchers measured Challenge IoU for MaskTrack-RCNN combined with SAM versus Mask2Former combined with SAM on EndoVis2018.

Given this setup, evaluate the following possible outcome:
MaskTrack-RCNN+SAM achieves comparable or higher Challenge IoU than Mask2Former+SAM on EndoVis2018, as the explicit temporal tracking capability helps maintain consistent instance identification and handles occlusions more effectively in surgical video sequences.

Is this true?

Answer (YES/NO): YES